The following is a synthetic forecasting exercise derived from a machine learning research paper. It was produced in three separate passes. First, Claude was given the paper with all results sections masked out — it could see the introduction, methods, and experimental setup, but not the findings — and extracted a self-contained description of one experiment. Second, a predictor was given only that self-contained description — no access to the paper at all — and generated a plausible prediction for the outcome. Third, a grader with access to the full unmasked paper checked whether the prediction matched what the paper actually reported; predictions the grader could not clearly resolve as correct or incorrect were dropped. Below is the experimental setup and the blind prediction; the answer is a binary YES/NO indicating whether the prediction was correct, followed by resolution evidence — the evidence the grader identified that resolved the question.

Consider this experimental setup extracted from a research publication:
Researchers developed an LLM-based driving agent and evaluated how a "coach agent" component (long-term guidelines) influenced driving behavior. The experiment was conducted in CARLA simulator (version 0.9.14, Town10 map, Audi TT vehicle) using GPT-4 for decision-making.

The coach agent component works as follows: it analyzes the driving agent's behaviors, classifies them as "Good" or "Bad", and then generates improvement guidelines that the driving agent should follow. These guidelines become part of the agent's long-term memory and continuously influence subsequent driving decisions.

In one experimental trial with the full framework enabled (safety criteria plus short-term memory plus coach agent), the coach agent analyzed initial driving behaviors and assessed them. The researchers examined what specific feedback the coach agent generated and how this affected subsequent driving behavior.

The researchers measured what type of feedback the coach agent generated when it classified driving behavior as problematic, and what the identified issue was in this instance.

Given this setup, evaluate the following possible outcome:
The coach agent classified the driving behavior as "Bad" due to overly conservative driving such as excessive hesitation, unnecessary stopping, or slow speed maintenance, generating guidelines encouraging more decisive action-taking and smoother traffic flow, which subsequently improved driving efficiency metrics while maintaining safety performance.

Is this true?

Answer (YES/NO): NO